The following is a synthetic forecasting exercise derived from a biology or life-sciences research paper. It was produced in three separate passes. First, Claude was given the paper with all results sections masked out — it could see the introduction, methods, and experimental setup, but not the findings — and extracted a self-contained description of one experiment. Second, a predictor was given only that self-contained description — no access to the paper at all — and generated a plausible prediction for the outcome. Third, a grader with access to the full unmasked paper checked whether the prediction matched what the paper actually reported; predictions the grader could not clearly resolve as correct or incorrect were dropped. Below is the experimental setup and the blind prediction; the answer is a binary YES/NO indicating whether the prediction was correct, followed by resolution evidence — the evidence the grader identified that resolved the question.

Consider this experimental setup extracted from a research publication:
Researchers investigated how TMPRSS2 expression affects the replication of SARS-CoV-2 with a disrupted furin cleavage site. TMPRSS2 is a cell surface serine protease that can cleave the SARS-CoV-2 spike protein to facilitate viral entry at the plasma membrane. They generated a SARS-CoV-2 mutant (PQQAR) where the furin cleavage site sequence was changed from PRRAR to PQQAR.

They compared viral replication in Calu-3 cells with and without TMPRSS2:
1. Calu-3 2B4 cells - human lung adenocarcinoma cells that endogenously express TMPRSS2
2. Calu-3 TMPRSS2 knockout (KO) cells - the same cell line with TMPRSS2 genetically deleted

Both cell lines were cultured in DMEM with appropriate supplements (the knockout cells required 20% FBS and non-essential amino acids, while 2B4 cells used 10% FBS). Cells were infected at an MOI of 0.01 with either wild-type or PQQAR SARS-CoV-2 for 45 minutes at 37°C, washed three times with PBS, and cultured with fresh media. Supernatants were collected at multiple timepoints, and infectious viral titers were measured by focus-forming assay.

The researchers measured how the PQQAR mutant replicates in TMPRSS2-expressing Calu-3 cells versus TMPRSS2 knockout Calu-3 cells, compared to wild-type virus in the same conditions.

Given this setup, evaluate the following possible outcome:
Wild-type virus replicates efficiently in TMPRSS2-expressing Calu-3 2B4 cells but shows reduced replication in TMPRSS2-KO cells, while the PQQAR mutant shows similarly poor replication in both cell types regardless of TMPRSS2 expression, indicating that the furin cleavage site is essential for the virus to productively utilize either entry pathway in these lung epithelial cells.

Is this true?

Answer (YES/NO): NO